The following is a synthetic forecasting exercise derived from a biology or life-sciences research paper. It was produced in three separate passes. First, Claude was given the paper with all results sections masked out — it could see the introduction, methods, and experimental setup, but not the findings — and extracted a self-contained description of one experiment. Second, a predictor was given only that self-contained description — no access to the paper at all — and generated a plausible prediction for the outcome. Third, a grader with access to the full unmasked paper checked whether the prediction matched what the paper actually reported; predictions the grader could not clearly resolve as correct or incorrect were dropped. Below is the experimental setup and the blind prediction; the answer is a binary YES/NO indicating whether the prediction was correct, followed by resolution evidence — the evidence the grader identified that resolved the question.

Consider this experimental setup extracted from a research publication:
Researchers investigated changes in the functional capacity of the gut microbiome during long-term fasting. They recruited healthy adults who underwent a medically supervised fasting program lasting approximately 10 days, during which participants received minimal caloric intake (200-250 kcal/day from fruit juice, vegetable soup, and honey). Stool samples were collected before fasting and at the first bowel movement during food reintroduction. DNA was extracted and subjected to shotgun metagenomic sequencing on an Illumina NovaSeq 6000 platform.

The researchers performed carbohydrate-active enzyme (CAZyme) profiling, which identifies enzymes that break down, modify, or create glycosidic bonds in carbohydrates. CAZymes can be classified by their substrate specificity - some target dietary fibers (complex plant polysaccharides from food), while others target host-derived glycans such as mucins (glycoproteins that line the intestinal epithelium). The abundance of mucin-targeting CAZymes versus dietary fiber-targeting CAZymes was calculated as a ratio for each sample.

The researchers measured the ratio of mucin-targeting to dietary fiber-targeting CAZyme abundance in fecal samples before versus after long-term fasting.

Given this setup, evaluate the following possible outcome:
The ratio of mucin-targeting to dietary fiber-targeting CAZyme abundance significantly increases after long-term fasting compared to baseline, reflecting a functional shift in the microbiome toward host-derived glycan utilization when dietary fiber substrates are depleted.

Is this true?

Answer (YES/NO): YES